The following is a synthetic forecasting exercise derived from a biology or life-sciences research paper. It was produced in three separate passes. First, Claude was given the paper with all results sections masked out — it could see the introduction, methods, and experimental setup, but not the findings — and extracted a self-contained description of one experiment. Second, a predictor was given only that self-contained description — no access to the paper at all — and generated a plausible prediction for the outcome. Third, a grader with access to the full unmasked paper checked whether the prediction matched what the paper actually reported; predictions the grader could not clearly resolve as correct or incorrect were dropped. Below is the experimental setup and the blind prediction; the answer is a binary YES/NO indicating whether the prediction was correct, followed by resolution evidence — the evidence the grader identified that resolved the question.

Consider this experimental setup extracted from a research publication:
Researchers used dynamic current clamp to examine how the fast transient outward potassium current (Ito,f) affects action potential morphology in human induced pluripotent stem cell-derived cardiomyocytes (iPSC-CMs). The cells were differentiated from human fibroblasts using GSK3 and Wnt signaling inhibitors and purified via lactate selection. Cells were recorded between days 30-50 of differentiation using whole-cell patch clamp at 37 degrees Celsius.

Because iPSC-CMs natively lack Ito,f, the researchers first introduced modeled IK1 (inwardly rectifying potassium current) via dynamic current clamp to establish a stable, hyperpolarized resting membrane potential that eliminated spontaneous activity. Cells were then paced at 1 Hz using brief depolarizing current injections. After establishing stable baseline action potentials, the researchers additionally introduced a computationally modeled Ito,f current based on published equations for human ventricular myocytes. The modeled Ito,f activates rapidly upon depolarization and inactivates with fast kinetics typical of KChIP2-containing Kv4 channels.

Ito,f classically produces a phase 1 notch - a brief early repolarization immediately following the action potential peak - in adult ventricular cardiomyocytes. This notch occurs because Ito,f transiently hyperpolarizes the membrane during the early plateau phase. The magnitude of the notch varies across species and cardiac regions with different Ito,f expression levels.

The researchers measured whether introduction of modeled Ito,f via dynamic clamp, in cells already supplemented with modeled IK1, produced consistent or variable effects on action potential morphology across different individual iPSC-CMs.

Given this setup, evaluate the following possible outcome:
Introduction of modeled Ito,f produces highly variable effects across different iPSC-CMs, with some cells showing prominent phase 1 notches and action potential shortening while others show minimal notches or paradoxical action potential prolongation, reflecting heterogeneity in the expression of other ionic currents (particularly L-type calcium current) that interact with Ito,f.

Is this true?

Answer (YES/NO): NO